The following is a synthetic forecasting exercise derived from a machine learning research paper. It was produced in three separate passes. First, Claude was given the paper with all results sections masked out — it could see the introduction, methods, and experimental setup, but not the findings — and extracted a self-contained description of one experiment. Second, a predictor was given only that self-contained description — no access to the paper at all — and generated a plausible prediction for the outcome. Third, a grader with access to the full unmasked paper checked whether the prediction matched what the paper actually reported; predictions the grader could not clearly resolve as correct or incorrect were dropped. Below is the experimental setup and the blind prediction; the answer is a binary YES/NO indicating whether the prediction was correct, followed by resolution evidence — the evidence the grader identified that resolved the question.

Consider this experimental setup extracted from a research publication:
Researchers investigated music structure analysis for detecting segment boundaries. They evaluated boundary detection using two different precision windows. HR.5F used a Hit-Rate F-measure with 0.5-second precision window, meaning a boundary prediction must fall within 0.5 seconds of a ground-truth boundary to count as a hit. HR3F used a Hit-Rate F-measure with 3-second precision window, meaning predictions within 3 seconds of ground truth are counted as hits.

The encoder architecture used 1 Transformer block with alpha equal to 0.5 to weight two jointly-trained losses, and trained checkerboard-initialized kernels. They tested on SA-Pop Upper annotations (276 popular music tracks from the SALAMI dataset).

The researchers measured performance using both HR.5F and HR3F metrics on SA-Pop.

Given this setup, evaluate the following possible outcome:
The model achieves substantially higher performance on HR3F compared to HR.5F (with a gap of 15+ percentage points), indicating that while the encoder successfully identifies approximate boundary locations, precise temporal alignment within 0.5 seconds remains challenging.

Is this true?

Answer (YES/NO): YES